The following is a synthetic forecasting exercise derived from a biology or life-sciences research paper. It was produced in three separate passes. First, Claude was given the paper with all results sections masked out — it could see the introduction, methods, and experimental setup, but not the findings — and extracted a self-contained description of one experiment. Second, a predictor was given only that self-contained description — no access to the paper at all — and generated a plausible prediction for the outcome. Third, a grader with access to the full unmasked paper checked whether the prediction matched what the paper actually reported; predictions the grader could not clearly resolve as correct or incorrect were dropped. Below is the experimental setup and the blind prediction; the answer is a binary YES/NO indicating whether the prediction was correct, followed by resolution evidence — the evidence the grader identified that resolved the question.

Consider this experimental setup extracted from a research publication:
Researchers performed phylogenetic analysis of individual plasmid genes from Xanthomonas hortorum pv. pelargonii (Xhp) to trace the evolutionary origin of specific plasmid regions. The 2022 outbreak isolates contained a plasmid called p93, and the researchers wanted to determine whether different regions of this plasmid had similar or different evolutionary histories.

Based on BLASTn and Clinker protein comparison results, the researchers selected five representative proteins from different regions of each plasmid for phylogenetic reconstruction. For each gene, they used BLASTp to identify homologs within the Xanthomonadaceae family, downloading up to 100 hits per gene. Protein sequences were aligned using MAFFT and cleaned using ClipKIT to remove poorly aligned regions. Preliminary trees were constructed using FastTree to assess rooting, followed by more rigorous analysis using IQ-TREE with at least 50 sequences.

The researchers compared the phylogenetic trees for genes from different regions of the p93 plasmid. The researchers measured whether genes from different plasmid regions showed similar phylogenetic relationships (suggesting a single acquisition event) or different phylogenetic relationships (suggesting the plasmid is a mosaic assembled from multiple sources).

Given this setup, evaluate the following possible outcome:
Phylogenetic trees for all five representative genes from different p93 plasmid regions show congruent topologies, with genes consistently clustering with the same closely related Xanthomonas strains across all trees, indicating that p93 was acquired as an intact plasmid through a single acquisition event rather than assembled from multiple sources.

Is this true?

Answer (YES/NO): NO